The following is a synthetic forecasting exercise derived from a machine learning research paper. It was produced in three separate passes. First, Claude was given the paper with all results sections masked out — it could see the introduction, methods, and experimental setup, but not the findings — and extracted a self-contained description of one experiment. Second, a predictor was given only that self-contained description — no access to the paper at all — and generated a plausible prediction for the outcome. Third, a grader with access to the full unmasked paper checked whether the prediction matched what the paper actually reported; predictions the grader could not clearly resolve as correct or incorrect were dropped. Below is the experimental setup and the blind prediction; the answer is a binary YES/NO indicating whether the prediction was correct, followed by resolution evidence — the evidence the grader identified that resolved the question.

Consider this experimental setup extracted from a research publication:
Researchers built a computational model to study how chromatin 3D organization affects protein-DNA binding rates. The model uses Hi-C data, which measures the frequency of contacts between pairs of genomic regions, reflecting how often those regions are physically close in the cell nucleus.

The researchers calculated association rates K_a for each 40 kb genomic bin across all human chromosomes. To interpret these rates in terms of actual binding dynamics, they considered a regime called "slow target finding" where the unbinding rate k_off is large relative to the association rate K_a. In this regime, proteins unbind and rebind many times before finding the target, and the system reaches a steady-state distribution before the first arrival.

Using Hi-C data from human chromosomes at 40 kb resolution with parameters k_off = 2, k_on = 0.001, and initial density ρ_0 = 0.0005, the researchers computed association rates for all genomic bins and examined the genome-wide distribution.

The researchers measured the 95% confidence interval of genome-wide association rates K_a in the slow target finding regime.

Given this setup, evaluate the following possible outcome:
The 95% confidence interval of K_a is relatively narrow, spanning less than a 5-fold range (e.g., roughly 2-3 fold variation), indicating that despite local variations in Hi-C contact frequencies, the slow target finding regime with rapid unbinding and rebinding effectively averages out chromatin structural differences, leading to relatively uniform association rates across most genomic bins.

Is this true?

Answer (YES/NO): NO